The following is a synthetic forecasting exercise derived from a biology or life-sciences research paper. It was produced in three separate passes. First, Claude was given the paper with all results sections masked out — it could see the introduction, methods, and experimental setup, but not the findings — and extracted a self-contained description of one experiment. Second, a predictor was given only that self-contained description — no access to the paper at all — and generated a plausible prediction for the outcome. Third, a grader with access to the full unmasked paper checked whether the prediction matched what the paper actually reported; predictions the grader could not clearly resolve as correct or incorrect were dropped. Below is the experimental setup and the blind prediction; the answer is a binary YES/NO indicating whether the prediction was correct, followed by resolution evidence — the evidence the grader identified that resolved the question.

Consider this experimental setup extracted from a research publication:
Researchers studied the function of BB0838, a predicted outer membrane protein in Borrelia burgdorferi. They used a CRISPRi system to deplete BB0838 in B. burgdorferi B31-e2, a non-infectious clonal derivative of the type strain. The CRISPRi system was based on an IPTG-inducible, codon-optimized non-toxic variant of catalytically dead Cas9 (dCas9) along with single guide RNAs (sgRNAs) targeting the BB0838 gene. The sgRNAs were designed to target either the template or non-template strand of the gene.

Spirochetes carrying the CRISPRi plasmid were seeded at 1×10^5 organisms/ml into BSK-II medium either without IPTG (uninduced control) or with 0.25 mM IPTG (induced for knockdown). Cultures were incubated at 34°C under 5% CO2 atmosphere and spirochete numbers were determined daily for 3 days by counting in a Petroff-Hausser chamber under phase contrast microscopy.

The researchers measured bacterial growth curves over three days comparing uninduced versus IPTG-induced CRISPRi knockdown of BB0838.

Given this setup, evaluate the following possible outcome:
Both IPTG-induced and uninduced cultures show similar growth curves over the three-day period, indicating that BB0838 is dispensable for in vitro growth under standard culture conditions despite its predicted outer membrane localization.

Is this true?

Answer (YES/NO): NO